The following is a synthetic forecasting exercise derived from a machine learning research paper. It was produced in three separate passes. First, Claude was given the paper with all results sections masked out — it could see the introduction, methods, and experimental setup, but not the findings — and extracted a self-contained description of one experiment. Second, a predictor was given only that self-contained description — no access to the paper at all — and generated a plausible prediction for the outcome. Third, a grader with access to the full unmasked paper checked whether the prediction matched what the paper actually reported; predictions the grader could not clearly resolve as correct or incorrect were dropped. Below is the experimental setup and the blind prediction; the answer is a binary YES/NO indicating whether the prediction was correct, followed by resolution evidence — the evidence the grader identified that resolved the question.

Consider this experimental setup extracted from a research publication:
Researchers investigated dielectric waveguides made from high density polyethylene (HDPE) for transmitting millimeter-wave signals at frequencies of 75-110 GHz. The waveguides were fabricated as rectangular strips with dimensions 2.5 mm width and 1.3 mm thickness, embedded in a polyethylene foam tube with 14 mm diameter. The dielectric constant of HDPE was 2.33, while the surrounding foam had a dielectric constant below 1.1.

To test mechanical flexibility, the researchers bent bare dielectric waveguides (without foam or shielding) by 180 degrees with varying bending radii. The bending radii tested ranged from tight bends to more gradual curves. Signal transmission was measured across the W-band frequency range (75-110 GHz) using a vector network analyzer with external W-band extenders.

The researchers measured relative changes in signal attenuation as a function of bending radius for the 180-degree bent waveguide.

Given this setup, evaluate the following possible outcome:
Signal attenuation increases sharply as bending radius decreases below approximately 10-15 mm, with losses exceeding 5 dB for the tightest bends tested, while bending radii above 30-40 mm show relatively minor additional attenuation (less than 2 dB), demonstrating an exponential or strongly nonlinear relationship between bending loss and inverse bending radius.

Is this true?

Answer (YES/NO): NO